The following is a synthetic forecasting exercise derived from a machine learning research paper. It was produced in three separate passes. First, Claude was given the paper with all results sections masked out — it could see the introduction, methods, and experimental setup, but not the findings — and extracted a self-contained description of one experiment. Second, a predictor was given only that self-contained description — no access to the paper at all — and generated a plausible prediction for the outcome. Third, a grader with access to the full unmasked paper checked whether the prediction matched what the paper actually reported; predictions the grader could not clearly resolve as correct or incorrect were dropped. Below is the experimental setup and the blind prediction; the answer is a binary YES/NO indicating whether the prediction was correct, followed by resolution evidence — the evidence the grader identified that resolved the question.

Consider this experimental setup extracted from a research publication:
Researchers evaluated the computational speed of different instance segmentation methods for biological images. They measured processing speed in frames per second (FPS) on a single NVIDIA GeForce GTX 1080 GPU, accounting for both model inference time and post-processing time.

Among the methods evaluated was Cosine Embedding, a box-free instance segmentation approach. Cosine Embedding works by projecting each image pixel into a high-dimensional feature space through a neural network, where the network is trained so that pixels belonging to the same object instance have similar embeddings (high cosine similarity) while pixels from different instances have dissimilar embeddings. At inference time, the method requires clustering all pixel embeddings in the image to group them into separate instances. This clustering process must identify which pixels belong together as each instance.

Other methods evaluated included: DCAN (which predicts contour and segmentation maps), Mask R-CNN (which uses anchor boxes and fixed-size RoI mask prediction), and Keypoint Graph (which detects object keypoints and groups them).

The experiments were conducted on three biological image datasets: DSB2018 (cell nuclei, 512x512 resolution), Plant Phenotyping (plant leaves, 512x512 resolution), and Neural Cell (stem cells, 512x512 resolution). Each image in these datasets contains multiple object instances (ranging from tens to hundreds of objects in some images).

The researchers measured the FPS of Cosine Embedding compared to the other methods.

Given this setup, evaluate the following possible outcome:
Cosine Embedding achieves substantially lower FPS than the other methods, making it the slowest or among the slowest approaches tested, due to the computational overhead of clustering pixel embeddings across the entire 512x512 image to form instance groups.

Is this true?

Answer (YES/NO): YES